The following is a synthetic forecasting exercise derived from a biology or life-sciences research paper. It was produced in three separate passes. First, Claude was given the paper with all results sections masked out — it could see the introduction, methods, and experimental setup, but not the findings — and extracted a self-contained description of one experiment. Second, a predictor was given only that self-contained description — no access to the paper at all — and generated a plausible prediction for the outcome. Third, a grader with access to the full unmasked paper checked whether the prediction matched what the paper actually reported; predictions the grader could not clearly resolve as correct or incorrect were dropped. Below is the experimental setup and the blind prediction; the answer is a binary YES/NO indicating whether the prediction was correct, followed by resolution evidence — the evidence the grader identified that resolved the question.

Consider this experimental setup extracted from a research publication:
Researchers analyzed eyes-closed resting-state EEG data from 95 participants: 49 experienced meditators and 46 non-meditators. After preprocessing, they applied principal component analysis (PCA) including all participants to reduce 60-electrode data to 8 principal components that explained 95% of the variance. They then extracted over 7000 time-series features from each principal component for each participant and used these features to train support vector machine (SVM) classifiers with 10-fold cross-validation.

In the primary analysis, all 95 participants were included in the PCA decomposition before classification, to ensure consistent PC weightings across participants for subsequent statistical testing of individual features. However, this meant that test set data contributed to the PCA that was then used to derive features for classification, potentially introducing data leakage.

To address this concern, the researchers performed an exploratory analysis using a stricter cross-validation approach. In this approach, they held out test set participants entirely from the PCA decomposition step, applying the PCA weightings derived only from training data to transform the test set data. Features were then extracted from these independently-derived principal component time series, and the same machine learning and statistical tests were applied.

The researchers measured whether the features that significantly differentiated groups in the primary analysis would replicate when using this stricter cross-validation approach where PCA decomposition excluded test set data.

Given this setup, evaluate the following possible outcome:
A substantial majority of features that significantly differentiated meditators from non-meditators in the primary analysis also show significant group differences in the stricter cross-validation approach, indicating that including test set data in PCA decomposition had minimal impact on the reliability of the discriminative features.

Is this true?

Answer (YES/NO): YES